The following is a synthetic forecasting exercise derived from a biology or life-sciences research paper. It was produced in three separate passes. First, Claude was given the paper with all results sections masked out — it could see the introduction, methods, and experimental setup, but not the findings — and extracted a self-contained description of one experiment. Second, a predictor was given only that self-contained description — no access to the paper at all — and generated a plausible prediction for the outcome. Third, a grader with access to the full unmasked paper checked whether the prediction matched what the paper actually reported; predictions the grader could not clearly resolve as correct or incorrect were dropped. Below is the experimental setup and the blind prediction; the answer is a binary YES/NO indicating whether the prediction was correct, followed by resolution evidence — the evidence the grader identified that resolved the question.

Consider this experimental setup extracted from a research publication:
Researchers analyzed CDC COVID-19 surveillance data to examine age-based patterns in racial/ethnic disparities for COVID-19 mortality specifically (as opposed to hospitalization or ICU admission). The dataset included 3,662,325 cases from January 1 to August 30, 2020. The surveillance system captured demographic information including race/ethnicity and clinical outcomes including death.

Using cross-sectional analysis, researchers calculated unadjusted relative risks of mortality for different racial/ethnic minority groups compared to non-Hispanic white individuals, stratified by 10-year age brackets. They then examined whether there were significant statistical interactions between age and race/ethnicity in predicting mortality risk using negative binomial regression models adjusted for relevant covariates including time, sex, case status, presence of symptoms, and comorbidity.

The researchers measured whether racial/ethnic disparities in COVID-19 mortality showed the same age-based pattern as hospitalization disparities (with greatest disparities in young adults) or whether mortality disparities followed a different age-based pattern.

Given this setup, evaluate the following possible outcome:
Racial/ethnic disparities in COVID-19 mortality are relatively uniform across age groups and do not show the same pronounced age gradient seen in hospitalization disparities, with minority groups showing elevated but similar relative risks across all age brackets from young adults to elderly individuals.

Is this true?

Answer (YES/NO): NO